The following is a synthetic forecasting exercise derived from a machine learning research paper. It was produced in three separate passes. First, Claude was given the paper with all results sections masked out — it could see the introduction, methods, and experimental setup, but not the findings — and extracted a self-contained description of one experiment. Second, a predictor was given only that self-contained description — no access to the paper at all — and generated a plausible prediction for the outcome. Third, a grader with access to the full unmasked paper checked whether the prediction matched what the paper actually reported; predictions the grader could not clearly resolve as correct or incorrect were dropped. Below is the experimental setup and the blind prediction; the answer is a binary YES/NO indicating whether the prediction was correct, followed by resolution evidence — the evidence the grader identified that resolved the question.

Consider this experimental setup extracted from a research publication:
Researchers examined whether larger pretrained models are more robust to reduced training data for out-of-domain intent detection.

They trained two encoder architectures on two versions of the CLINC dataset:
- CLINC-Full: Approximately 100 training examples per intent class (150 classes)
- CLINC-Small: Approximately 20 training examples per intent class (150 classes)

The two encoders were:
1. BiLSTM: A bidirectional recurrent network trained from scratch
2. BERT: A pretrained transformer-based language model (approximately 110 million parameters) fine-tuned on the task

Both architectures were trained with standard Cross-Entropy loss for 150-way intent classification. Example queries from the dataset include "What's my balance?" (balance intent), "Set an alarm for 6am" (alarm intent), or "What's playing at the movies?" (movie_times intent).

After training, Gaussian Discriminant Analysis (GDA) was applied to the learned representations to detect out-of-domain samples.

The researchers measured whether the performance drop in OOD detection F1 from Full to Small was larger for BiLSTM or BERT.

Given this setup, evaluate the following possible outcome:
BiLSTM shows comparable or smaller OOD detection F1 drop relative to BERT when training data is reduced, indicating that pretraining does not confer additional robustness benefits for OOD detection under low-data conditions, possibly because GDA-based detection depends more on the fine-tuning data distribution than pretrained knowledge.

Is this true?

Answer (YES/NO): NO